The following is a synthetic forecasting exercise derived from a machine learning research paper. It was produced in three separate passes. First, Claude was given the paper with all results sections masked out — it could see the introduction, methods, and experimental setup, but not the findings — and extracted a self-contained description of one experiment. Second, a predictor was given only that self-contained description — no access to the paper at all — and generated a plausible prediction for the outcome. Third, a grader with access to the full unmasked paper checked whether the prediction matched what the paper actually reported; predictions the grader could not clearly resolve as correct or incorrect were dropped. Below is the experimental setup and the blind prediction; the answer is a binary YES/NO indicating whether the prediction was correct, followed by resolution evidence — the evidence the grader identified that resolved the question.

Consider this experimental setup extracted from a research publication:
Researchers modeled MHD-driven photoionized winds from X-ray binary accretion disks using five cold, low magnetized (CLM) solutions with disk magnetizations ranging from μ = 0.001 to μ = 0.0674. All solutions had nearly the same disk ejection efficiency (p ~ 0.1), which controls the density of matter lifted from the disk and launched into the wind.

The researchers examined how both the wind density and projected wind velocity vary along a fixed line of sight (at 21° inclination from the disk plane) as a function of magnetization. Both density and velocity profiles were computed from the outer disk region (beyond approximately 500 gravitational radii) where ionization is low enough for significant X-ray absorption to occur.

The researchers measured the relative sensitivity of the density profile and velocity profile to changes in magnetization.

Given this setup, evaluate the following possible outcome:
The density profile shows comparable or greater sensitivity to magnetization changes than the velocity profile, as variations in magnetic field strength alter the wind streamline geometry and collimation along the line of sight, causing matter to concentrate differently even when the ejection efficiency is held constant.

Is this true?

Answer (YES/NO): NO